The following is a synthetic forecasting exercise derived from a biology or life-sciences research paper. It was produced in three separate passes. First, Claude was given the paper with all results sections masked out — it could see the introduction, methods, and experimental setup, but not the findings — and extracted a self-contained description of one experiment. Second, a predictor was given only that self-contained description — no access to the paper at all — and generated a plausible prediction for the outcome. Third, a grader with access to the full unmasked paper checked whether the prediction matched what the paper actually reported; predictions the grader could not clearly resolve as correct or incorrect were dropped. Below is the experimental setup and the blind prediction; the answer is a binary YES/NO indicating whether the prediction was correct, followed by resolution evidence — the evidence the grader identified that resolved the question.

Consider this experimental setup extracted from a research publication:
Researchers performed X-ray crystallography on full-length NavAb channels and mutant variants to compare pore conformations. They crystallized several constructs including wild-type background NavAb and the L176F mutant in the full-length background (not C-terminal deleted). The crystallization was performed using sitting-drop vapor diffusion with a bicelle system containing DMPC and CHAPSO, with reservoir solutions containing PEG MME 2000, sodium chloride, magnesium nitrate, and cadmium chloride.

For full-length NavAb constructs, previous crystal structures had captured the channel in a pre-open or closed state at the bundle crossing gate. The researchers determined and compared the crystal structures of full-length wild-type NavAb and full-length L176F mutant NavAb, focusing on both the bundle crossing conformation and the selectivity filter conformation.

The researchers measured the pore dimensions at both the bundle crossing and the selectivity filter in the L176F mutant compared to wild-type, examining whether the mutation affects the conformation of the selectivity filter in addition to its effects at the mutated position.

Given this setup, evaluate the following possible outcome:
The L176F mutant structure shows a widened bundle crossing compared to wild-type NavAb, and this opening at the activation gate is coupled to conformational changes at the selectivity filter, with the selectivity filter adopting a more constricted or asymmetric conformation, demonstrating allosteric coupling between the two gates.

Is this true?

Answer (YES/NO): NO